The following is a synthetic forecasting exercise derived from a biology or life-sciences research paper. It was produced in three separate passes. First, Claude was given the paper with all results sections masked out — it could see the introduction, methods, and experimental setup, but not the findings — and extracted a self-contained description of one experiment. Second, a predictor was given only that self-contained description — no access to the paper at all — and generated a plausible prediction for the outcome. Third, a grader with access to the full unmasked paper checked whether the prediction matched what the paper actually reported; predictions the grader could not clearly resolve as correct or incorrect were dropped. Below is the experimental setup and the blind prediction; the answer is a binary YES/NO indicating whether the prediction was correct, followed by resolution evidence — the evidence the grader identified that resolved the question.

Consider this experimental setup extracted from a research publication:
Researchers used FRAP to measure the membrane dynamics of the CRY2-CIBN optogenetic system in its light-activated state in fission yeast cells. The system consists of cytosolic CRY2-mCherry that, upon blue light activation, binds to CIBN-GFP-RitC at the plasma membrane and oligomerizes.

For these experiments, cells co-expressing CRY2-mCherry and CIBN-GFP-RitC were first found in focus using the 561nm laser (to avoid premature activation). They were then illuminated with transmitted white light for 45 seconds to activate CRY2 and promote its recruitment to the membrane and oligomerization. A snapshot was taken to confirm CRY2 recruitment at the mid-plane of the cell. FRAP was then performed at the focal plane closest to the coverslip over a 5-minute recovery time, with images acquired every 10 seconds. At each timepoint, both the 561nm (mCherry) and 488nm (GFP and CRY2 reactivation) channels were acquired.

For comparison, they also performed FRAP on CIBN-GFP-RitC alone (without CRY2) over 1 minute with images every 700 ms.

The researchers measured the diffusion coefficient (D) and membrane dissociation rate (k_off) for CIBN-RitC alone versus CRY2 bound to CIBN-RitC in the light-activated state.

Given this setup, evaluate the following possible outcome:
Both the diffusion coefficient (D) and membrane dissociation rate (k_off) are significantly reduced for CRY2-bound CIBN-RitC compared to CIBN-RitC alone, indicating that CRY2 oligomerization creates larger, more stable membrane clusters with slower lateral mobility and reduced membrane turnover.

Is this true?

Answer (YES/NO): YES